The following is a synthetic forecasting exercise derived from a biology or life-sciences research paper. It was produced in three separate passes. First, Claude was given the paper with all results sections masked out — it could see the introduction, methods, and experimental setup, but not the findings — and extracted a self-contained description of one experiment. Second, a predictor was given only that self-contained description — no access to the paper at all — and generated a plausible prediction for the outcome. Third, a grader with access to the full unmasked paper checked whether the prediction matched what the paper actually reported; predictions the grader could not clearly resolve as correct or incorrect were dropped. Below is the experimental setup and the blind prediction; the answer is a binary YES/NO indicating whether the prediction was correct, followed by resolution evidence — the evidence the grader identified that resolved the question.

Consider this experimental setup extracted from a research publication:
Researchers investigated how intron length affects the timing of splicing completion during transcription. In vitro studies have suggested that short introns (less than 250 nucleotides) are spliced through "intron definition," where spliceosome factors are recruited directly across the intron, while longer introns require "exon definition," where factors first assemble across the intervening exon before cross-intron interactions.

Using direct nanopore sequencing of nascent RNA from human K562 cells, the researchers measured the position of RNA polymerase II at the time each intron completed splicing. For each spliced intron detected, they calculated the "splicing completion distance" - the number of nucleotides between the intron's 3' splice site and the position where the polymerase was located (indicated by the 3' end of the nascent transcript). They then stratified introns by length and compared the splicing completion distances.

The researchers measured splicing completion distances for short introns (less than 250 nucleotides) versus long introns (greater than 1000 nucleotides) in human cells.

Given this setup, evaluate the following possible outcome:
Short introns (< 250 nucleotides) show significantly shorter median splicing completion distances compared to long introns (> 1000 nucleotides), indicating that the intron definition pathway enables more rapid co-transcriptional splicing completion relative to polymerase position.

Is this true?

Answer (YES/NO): NO